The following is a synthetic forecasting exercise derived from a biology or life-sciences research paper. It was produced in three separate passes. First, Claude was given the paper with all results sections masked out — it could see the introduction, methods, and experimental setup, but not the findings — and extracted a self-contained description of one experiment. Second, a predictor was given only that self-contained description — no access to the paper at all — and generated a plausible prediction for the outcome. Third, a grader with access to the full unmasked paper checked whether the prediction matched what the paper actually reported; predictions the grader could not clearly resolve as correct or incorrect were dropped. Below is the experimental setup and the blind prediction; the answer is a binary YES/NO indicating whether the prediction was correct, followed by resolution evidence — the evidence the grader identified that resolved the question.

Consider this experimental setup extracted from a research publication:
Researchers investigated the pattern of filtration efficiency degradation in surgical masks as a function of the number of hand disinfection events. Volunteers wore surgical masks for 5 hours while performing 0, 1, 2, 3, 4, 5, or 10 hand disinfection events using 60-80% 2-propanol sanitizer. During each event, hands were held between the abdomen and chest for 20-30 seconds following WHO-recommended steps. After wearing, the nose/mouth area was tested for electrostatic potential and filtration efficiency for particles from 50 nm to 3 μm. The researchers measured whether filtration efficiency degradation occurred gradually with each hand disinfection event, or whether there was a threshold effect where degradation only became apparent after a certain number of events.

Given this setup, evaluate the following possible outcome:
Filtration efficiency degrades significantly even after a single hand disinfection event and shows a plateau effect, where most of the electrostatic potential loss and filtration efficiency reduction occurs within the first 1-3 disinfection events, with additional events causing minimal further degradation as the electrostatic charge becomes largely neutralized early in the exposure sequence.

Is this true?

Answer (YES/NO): NO